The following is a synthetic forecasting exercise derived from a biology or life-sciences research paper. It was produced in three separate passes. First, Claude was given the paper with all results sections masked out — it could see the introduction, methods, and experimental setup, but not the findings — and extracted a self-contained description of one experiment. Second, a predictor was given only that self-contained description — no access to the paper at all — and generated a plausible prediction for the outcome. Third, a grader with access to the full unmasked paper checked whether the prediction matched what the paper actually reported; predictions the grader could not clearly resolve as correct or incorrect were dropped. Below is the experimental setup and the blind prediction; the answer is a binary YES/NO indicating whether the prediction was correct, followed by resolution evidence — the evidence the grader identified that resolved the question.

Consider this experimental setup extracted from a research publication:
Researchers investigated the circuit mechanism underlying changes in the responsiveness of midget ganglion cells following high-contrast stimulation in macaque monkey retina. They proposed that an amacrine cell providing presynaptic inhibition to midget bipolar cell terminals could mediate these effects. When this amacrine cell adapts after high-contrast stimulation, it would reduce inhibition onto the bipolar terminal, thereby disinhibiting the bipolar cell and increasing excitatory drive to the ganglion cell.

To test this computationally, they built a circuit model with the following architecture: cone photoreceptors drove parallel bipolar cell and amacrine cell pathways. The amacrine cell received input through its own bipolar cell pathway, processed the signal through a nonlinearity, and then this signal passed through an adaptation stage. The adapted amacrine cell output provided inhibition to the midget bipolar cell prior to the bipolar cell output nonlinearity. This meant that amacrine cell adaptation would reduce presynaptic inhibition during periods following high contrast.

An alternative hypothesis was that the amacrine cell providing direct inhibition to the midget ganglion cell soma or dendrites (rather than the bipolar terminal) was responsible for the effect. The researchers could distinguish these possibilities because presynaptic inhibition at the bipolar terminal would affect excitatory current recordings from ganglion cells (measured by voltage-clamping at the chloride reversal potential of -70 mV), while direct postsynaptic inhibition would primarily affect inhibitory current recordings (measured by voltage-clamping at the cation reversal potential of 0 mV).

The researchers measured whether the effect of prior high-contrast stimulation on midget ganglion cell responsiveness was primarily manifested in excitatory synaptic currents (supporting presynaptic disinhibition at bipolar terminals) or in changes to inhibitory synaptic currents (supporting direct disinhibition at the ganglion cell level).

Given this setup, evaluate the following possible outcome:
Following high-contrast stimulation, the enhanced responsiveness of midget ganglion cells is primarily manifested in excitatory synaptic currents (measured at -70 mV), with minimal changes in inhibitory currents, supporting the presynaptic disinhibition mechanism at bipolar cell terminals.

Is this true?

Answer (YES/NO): YES